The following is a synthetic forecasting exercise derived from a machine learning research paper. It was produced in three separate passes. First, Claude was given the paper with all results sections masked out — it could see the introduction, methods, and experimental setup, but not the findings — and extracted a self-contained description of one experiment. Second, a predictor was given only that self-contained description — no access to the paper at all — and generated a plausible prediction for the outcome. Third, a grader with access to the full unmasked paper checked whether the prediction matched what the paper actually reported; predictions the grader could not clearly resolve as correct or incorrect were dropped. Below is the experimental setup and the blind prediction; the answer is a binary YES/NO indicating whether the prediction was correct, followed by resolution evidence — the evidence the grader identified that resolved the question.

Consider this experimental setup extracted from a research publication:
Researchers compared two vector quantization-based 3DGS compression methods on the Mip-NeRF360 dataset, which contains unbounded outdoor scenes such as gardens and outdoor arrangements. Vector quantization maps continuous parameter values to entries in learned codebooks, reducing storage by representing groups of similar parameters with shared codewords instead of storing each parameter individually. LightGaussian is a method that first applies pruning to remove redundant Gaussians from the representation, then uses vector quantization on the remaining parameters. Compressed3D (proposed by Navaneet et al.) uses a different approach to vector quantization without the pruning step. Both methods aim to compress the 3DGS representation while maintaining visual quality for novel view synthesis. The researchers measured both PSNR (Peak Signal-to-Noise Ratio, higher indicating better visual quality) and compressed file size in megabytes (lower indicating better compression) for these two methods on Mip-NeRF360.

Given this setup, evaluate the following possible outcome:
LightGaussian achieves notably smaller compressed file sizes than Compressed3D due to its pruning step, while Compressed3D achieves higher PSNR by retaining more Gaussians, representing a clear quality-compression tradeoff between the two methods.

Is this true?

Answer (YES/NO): NO